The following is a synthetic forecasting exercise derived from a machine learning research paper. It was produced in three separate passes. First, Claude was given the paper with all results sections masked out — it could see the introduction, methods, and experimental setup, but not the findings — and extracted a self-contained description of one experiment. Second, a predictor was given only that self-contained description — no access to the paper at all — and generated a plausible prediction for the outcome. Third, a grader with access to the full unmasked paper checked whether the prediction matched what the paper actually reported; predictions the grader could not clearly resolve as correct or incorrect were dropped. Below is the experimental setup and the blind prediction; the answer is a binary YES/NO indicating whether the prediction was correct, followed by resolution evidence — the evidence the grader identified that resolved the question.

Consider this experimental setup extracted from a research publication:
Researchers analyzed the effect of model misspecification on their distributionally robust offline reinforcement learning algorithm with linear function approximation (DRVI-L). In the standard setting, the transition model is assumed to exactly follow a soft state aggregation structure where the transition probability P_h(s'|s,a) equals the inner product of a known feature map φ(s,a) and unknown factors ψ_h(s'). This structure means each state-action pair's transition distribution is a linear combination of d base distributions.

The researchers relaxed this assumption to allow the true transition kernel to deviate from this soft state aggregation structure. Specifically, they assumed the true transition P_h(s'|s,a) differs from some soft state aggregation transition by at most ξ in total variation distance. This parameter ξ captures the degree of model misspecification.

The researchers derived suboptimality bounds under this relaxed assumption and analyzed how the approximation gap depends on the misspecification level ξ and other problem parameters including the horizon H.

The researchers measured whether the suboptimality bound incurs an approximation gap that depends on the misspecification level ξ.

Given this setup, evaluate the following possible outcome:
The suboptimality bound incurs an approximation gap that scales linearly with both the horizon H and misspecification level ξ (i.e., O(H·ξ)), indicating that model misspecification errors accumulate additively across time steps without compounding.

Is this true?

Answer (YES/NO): NO